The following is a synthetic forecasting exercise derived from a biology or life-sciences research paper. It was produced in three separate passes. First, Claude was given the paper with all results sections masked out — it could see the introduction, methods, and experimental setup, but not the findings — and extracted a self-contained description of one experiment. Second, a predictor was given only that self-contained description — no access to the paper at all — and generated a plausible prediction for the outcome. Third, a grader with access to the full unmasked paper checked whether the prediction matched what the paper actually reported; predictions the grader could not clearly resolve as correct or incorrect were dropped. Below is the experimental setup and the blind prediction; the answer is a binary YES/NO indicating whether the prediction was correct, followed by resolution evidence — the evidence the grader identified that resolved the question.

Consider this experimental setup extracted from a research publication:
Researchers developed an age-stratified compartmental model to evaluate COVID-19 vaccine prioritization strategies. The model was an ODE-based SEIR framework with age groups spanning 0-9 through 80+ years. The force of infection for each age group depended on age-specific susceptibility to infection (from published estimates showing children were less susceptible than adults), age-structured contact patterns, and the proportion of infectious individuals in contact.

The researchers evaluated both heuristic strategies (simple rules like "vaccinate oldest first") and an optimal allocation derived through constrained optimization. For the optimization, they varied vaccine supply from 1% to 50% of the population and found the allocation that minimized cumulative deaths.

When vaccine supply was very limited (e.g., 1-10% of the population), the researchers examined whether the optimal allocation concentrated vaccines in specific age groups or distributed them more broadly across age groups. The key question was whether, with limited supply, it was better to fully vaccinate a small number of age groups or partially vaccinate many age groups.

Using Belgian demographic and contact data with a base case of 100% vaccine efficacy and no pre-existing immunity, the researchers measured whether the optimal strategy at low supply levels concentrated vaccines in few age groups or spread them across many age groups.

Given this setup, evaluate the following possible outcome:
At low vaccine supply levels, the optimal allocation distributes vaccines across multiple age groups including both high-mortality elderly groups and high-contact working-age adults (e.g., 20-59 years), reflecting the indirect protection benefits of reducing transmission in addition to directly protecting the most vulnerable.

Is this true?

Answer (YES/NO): NO